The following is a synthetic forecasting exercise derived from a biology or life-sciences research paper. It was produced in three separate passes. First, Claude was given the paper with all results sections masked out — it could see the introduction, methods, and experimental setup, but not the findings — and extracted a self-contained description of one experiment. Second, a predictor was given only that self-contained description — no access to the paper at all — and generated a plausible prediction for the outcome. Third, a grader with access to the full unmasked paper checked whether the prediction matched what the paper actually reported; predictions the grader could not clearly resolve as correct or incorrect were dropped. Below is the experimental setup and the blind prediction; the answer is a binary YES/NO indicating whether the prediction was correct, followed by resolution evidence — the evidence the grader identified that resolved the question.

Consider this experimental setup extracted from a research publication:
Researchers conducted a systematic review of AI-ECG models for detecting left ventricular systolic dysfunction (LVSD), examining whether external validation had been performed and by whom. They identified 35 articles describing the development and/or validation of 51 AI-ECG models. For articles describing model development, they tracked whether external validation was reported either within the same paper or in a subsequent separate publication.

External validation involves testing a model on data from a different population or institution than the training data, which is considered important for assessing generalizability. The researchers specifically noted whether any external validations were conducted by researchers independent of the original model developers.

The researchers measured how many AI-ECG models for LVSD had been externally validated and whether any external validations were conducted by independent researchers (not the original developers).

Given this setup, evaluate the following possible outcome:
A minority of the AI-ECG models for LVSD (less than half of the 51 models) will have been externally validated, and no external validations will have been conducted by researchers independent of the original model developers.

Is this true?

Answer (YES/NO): NO